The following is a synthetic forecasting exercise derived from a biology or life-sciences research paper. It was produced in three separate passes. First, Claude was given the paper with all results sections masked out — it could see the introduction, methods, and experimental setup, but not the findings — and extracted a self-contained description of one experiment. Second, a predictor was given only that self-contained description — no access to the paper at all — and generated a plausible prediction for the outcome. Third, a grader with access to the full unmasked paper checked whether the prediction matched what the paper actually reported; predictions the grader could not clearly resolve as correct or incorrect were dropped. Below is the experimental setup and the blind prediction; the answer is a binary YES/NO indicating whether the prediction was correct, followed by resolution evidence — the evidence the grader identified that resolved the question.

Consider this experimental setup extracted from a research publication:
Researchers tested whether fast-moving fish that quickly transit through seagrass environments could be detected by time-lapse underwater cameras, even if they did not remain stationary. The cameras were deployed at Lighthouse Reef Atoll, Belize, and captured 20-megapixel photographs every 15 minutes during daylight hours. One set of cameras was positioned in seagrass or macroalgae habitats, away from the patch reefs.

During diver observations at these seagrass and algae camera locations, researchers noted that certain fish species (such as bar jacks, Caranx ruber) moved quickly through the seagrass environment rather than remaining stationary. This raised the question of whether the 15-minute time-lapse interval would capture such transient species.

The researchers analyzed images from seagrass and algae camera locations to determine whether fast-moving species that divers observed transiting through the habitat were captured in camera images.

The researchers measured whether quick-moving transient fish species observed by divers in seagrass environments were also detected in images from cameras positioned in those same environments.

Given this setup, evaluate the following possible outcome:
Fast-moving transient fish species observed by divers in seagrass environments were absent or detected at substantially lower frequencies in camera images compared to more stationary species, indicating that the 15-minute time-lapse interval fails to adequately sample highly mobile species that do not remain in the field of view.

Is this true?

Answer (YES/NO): NO